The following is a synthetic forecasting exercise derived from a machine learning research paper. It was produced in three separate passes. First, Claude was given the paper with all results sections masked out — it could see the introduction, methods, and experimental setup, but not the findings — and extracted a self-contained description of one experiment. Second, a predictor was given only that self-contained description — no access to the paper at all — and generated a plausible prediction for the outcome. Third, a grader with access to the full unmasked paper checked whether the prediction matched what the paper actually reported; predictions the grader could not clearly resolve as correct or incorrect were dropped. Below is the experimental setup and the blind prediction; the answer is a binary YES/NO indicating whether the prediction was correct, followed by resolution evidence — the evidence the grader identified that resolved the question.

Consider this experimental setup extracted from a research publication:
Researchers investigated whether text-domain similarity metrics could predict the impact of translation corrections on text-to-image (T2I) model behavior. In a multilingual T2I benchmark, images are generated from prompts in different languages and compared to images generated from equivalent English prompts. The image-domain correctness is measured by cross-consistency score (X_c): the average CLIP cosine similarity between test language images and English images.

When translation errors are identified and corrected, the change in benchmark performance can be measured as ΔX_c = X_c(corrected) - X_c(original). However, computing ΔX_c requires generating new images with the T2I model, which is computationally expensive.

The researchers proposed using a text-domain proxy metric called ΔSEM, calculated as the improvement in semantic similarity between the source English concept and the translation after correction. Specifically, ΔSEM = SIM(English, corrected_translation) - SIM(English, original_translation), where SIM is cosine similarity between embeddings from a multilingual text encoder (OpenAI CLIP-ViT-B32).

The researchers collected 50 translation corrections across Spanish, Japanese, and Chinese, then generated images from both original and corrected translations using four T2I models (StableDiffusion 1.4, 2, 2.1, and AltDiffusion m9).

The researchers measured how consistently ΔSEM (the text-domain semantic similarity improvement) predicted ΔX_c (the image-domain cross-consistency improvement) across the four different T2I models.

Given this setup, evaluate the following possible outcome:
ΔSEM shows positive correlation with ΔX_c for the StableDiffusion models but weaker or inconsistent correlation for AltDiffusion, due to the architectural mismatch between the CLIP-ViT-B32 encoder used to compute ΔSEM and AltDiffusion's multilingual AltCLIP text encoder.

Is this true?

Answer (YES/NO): NO